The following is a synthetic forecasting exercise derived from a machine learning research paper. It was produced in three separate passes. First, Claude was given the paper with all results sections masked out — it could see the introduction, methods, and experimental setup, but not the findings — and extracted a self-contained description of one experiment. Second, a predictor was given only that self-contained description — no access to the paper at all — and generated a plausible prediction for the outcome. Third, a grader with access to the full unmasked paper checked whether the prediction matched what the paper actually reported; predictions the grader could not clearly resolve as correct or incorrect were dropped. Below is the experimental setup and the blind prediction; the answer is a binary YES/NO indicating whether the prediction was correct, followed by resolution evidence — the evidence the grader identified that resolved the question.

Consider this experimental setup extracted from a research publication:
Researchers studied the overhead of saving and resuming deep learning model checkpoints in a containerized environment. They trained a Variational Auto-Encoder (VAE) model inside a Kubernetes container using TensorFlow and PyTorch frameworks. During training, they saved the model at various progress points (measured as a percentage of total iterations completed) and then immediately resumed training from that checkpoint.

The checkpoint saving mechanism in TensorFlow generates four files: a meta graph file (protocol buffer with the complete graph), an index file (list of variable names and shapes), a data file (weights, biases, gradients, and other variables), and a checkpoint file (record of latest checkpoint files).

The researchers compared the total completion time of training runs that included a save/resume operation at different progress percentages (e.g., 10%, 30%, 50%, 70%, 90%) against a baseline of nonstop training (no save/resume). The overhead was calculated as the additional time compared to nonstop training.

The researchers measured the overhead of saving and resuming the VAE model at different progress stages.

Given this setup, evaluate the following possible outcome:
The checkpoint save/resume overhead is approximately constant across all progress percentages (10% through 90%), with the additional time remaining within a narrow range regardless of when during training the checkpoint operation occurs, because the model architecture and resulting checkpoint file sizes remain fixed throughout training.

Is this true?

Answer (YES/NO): YES